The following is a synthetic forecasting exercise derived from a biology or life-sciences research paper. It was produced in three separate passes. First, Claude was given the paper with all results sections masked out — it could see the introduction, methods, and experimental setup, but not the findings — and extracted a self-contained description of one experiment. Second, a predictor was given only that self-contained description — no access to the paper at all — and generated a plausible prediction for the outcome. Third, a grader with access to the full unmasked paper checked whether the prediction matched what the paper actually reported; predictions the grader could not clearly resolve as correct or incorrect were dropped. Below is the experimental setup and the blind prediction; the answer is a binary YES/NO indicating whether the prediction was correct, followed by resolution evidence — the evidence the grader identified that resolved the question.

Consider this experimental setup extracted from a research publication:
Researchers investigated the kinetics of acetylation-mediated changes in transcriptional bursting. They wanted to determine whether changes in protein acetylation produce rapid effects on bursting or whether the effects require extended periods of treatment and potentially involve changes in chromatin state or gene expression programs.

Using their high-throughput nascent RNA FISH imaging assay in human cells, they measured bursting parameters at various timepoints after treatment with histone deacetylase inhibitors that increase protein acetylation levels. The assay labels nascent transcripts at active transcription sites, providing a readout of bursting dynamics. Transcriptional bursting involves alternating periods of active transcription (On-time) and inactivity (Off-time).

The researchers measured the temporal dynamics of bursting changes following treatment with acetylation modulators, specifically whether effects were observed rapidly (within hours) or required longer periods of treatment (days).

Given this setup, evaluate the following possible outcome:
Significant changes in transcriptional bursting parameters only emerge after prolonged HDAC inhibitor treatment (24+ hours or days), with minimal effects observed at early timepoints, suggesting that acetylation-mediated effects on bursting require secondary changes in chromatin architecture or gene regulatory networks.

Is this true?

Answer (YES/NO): NO